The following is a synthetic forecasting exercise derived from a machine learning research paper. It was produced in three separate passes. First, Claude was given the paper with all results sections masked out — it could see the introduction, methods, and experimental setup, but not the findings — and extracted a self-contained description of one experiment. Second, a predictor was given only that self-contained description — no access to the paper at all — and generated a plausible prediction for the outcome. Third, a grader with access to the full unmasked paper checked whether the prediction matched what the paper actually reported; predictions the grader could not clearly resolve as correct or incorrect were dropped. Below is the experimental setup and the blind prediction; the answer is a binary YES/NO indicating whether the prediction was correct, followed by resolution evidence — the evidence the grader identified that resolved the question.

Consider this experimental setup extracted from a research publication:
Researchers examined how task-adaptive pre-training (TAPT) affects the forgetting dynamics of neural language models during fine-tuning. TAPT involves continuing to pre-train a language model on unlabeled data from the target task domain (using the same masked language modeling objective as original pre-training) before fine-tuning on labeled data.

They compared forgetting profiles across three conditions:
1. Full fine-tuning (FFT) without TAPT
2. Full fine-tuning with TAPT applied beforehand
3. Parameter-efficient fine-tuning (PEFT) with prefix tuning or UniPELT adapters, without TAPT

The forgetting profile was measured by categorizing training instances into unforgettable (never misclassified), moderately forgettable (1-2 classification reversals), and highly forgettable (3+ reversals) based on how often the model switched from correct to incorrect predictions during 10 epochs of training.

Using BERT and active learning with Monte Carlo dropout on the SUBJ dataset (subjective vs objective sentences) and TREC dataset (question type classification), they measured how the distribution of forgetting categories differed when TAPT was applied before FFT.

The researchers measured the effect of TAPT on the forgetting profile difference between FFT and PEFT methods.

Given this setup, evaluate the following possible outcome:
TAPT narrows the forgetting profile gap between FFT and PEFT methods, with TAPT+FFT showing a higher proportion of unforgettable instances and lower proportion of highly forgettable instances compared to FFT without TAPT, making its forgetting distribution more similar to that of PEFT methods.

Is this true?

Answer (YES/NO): NO